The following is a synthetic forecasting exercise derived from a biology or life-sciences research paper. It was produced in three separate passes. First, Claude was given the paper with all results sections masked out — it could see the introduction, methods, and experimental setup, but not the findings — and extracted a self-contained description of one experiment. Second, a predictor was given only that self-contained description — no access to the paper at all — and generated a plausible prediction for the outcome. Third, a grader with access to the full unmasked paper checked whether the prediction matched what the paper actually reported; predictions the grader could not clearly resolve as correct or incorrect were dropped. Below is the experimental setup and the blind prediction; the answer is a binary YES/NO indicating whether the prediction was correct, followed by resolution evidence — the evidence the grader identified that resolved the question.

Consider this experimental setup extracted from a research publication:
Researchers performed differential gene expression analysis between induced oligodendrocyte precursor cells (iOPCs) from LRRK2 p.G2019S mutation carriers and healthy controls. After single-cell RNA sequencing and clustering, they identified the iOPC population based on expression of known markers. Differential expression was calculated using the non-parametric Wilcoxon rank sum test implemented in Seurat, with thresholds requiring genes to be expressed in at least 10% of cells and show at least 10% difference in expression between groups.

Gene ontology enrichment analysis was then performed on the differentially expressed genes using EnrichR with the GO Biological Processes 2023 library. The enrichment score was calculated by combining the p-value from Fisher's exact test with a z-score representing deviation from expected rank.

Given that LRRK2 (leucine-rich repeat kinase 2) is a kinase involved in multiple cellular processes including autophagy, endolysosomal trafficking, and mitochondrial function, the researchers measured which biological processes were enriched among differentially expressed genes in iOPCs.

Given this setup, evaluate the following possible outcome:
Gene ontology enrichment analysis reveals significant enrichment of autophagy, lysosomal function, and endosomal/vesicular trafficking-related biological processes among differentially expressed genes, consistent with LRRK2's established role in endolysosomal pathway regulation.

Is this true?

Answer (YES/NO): NO